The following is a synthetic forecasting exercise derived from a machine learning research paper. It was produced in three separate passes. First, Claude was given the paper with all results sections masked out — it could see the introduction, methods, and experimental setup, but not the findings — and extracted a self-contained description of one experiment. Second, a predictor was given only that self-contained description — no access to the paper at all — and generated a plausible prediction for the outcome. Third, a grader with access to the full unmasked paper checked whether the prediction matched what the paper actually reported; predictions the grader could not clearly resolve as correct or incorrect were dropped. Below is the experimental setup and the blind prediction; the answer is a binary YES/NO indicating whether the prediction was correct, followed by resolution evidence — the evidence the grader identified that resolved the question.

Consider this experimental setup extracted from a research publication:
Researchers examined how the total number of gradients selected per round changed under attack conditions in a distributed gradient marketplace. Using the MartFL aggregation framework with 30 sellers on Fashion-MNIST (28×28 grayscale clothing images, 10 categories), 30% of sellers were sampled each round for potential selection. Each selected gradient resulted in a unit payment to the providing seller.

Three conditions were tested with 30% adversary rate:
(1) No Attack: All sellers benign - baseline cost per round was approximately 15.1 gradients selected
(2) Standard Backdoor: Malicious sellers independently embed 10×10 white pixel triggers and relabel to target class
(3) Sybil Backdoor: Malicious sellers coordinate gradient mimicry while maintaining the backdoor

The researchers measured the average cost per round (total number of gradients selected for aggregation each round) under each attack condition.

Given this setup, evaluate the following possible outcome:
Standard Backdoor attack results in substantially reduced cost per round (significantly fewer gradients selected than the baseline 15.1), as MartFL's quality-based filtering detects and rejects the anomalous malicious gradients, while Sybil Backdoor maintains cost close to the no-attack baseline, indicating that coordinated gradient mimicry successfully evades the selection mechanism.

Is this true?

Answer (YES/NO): NO